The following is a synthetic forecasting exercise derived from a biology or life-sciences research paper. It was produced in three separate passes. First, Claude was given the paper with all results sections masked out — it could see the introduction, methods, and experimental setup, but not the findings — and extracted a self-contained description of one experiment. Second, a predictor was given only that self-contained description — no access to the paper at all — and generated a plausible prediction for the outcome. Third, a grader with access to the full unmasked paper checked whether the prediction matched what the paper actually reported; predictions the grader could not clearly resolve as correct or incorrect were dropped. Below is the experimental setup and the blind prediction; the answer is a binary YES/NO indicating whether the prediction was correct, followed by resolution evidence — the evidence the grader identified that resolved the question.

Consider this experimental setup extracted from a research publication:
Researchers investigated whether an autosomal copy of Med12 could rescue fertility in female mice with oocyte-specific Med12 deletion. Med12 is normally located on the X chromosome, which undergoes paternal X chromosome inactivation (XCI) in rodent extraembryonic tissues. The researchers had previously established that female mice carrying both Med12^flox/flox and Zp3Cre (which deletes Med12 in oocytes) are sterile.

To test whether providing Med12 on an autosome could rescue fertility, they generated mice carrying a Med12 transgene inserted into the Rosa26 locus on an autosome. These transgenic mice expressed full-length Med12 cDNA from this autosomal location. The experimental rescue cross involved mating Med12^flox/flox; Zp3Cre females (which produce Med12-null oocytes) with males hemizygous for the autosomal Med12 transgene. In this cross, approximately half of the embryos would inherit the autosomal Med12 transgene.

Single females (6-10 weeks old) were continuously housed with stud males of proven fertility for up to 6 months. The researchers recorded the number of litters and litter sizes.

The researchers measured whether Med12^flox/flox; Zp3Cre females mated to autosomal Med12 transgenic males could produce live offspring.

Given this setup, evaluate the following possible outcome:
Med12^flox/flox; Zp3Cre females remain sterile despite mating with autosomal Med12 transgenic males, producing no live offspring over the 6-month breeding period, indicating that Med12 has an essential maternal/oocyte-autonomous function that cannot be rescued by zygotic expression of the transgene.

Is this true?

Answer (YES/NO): NO